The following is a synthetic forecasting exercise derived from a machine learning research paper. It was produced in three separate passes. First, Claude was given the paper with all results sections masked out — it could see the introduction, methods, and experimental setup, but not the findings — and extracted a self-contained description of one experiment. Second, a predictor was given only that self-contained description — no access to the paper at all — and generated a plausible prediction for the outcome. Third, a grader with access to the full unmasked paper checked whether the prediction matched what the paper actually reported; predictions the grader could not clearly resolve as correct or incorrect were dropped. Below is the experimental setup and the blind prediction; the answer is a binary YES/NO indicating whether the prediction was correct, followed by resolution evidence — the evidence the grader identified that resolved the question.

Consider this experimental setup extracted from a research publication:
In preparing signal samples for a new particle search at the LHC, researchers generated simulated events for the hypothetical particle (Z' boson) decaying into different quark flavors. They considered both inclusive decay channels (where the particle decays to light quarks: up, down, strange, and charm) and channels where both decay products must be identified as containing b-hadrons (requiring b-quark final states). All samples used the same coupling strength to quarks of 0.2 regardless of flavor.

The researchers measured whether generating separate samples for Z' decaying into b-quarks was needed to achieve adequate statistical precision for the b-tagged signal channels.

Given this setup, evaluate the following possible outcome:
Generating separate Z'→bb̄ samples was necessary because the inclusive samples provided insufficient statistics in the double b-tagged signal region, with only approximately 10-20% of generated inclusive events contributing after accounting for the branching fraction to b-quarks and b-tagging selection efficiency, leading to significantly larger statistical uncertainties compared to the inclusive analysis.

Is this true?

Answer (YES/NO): NO